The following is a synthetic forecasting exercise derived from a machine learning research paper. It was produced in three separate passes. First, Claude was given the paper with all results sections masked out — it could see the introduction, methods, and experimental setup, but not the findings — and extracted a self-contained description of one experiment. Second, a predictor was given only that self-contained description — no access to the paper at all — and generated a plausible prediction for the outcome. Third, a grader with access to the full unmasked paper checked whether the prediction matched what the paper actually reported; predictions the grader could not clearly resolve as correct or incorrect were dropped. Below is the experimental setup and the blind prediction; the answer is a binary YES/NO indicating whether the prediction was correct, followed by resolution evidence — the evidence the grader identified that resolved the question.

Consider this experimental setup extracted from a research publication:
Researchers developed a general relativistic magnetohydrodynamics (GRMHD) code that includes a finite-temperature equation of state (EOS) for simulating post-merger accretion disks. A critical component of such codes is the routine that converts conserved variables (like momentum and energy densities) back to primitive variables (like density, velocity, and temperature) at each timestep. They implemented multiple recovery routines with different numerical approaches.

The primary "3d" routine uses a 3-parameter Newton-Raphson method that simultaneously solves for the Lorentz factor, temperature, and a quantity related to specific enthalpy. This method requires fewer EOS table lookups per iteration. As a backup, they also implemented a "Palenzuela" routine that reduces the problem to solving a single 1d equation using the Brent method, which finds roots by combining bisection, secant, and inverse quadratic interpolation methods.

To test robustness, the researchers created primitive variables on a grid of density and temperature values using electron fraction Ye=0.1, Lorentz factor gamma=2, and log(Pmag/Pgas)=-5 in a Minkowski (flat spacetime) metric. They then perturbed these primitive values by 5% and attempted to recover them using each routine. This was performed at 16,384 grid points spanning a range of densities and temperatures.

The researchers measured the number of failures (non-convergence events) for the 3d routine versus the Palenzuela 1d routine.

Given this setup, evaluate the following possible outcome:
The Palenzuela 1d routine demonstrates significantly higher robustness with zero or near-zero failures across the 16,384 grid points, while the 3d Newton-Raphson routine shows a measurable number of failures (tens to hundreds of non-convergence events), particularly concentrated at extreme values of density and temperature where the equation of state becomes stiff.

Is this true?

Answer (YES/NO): NO